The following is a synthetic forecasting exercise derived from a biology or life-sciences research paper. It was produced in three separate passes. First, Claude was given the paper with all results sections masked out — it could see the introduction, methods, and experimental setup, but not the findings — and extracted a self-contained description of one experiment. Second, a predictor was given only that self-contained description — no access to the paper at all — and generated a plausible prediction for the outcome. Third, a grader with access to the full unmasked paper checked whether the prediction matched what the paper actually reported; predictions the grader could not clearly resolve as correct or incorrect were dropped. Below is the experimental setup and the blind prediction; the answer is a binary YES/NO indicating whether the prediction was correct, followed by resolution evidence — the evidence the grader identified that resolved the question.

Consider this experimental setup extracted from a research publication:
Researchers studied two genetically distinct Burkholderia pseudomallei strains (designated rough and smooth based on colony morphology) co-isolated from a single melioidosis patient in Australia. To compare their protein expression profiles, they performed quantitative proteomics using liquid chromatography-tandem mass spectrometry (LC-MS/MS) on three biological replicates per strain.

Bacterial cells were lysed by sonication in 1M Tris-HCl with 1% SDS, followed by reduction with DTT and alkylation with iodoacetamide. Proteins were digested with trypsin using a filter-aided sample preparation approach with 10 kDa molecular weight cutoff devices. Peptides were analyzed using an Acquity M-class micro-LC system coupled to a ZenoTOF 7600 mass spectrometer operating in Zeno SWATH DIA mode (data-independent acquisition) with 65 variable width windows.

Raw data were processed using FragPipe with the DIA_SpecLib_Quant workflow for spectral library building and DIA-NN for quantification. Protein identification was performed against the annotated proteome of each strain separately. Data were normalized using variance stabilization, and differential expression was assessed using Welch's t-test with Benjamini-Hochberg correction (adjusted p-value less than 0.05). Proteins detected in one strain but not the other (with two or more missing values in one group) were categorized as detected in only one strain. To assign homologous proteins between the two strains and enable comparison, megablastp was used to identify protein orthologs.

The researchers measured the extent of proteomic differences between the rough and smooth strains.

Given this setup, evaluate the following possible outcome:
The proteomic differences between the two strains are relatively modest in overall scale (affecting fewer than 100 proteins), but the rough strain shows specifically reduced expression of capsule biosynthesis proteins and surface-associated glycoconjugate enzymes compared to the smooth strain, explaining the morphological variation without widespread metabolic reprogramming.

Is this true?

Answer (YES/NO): NO